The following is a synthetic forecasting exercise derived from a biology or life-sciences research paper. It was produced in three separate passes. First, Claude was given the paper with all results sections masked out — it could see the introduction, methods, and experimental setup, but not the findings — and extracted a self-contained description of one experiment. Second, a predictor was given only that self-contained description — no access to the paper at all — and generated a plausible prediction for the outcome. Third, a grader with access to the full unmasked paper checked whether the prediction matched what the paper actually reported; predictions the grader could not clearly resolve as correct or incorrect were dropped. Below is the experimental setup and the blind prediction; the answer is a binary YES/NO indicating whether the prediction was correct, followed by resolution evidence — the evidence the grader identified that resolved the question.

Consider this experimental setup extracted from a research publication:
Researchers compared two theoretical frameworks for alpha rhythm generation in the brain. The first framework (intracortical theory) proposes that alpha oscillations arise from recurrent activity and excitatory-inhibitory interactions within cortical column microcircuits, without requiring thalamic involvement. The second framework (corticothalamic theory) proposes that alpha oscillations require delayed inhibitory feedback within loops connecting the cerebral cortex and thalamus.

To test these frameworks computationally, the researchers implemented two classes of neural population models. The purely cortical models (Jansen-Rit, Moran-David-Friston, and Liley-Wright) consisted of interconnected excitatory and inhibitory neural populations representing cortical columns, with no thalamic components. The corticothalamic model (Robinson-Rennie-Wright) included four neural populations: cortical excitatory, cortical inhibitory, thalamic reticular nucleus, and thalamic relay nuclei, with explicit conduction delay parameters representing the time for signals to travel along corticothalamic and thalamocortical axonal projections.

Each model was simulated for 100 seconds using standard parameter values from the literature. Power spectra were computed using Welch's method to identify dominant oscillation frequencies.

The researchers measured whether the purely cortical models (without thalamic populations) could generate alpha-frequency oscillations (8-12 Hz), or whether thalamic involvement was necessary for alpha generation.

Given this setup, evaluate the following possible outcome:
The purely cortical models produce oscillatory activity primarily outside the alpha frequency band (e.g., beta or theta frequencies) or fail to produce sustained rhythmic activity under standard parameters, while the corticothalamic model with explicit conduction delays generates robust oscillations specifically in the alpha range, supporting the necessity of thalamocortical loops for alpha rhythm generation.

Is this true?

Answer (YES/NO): NO